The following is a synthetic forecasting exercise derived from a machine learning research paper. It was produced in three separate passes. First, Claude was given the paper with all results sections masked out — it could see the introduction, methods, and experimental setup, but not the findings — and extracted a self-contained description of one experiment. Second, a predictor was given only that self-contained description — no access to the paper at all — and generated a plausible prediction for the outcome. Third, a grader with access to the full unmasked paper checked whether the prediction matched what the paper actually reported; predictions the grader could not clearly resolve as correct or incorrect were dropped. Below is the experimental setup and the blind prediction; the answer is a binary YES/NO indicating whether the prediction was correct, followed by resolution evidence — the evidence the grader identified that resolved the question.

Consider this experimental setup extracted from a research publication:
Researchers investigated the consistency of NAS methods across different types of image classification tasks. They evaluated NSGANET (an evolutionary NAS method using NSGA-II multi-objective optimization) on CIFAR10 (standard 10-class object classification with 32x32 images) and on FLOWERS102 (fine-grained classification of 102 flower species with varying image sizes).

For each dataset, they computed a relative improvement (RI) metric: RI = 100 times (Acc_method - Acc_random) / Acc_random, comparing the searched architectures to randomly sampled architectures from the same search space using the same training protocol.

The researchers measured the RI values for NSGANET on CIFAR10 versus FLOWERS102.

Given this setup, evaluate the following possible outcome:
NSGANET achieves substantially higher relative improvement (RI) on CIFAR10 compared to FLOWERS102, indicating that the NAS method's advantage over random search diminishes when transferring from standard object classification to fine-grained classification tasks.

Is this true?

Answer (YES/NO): NO